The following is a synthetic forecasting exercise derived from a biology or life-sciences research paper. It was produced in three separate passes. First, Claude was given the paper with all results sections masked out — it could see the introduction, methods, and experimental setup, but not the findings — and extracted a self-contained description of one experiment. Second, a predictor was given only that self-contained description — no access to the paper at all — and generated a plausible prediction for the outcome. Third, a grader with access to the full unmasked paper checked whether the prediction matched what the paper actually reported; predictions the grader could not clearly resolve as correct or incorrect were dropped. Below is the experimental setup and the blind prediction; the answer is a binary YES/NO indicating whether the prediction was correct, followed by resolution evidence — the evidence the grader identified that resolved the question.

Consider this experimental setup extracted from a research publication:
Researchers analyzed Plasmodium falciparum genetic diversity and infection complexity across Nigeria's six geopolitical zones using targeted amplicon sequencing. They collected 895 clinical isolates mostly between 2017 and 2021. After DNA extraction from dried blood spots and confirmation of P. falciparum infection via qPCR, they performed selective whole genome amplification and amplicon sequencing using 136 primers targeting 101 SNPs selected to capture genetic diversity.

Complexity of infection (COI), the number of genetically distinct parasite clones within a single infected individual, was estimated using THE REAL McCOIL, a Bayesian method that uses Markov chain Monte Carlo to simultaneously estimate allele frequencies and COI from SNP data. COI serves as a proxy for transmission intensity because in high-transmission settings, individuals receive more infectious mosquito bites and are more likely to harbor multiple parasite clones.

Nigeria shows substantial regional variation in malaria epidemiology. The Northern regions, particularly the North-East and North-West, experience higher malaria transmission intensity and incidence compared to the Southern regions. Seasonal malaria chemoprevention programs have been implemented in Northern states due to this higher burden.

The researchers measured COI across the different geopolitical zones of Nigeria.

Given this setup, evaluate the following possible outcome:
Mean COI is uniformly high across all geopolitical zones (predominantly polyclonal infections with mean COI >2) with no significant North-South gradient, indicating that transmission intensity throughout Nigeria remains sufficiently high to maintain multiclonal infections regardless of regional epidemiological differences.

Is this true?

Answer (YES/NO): NO